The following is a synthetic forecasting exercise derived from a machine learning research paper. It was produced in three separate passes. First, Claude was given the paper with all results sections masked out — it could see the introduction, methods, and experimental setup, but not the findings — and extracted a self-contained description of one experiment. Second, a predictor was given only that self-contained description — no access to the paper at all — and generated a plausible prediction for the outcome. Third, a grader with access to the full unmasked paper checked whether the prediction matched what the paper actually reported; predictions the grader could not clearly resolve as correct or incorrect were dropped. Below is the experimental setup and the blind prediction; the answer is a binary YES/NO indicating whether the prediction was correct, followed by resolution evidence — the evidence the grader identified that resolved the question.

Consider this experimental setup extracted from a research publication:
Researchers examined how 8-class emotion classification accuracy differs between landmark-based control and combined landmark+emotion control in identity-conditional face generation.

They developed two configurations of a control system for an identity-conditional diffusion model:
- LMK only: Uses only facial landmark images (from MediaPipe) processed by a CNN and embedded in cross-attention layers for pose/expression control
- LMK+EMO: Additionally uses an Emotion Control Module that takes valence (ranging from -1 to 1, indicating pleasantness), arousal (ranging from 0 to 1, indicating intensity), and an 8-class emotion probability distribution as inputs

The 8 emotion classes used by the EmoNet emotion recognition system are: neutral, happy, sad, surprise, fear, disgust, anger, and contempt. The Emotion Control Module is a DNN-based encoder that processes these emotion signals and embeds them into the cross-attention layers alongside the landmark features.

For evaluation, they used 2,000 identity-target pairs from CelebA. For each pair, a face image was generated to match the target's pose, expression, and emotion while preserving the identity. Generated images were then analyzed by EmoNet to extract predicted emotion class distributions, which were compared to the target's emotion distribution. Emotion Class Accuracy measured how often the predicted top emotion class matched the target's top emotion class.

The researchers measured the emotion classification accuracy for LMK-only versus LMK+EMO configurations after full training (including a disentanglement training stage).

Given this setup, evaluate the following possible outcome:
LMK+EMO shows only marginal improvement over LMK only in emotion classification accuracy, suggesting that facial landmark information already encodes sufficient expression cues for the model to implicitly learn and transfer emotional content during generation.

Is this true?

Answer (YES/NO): NO